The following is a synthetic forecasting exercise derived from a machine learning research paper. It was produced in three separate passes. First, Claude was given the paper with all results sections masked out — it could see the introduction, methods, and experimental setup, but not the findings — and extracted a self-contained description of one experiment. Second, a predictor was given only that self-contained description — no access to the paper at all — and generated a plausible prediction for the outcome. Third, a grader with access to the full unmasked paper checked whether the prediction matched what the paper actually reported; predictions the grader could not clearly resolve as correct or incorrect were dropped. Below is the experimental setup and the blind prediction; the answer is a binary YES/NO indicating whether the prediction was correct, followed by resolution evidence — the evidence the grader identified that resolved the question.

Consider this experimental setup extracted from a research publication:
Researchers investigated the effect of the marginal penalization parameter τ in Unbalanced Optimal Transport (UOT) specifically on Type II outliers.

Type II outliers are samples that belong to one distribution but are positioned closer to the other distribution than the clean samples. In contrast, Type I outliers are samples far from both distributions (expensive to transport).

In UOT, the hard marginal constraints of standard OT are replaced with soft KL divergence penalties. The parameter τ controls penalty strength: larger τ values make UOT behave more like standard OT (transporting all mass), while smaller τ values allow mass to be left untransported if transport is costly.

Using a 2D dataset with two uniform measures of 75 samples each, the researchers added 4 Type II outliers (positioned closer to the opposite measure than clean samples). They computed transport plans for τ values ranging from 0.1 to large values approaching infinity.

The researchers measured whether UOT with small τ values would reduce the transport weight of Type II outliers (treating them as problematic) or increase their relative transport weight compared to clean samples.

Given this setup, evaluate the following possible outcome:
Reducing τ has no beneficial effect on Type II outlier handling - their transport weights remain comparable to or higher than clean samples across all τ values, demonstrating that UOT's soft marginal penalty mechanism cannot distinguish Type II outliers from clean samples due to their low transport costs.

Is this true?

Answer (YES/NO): YES